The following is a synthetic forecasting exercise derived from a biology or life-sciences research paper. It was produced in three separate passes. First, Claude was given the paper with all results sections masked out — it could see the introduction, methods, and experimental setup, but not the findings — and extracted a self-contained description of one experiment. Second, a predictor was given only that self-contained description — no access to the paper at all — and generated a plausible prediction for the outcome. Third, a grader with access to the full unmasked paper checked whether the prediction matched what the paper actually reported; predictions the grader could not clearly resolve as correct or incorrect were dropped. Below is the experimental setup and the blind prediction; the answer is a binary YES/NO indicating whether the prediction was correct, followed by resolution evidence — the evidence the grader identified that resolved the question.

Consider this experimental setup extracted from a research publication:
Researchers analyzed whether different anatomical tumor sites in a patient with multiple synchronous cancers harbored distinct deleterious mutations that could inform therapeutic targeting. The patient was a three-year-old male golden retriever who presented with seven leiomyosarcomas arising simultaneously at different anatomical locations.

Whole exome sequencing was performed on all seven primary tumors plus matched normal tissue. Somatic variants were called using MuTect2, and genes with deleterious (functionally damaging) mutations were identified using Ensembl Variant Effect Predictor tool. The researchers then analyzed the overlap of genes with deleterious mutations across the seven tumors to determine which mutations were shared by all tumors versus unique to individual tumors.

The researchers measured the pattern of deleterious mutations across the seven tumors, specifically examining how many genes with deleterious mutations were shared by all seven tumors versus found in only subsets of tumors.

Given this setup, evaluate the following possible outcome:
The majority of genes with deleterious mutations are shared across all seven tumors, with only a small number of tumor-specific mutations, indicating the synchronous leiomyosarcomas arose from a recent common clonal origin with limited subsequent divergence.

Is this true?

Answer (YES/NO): NO